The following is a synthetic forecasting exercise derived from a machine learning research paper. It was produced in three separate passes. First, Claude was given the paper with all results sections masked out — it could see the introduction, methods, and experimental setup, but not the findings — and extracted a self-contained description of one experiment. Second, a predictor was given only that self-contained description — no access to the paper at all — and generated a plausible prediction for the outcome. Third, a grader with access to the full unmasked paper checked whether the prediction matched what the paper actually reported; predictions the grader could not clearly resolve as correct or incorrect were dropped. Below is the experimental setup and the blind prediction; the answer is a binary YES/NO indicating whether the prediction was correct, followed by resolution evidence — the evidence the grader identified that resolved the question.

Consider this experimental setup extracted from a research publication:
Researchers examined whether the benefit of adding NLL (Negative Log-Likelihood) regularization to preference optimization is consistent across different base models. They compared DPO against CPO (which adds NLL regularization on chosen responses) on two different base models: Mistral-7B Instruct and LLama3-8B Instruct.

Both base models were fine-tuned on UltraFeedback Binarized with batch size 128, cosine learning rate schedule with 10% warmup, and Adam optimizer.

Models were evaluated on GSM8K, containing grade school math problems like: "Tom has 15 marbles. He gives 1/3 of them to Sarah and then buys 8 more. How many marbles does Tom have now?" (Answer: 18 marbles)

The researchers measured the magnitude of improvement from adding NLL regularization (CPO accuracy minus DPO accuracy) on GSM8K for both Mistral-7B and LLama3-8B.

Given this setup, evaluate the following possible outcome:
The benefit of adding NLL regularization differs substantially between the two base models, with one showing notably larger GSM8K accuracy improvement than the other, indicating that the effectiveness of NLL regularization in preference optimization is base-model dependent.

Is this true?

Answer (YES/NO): YES